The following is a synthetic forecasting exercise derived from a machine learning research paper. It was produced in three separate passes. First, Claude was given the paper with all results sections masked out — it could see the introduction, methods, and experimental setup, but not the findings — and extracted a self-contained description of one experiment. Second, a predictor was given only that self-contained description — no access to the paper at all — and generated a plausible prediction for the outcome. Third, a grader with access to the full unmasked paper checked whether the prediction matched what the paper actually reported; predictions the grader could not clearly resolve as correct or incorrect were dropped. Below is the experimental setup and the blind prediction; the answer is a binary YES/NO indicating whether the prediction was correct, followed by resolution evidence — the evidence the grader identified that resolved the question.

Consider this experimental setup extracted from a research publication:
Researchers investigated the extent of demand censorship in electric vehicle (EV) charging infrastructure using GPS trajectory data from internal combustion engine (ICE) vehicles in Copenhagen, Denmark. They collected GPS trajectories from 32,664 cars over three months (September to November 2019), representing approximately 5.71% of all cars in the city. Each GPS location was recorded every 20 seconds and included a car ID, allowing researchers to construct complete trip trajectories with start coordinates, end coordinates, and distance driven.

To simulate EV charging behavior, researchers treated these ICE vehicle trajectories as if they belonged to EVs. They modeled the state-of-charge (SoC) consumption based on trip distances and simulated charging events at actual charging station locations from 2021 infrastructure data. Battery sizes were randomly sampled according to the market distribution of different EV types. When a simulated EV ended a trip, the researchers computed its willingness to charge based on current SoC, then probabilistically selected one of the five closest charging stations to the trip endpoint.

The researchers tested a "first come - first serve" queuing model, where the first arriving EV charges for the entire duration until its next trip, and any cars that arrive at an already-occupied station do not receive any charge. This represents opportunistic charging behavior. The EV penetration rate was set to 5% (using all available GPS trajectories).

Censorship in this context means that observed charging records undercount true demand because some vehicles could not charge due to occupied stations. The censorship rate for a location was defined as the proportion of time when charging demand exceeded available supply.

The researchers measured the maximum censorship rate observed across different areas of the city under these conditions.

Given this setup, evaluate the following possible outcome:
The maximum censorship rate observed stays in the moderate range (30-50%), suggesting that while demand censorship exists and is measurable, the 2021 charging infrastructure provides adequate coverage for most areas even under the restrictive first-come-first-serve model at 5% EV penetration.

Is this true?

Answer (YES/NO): NO